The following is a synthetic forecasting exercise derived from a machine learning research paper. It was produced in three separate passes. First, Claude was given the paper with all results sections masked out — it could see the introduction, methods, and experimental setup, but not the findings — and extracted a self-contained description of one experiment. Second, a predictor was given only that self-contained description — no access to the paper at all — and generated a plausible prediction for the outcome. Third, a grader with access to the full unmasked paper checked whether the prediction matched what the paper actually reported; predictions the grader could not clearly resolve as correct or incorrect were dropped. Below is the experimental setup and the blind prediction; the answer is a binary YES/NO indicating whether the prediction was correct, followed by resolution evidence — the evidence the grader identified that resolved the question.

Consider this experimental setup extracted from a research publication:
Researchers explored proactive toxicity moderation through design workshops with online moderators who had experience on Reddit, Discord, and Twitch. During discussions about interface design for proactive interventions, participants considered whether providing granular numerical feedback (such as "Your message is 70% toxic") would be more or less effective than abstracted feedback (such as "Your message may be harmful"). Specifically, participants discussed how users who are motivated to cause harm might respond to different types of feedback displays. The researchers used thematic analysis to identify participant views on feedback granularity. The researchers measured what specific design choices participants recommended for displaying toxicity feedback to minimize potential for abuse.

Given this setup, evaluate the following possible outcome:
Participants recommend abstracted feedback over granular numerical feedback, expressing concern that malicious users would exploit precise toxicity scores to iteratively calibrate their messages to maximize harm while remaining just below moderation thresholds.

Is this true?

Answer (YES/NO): NO